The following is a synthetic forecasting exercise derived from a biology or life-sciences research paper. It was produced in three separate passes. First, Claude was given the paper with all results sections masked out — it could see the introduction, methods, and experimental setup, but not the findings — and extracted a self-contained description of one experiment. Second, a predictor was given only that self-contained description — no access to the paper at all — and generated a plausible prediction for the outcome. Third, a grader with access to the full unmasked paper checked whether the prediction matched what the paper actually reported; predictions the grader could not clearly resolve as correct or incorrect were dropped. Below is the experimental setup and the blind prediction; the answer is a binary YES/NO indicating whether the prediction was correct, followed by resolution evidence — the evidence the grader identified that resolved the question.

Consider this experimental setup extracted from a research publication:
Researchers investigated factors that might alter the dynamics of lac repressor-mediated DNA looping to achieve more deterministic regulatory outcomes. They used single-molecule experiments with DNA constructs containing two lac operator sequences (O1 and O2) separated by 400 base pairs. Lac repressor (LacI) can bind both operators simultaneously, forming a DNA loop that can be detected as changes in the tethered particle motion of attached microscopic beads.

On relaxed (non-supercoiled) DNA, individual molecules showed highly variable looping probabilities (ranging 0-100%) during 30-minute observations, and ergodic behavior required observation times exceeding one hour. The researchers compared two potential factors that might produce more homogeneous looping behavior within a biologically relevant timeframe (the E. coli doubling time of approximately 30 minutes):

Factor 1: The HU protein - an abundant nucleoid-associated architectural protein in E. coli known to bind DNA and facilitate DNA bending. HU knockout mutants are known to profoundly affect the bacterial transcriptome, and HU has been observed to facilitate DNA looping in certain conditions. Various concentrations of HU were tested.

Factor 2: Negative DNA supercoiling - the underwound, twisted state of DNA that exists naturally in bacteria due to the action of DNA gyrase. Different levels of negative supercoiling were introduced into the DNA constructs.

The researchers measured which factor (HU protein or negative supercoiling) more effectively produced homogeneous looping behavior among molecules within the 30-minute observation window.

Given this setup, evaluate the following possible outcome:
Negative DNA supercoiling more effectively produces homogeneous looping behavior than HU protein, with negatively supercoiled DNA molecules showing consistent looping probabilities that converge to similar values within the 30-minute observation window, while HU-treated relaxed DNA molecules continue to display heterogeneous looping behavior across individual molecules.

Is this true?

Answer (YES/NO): YES